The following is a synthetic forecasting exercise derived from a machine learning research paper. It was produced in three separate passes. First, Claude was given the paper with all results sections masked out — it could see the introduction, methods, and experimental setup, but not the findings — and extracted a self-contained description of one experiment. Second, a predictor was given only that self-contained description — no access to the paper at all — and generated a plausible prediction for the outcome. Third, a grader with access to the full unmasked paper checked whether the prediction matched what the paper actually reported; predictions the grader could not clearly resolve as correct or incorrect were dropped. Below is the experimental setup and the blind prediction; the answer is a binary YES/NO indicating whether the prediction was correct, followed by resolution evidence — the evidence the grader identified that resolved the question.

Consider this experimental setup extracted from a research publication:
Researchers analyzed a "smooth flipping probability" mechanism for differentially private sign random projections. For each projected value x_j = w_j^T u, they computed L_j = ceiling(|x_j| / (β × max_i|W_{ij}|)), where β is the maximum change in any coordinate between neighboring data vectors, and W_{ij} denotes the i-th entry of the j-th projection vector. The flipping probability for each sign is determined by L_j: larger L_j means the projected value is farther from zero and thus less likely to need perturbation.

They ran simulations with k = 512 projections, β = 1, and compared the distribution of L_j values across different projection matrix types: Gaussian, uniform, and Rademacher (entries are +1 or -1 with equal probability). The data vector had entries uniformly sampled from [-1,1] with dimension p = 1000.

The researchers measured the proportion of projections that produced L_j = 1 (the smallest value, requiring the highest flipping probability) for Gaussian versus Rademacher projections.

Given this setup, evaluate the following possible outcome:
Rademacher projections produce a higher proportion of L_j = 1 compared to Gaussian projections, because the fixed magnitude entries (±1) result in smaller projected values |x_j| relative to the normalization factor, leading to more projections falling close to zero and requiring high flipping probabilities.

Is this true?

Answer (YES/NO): NO